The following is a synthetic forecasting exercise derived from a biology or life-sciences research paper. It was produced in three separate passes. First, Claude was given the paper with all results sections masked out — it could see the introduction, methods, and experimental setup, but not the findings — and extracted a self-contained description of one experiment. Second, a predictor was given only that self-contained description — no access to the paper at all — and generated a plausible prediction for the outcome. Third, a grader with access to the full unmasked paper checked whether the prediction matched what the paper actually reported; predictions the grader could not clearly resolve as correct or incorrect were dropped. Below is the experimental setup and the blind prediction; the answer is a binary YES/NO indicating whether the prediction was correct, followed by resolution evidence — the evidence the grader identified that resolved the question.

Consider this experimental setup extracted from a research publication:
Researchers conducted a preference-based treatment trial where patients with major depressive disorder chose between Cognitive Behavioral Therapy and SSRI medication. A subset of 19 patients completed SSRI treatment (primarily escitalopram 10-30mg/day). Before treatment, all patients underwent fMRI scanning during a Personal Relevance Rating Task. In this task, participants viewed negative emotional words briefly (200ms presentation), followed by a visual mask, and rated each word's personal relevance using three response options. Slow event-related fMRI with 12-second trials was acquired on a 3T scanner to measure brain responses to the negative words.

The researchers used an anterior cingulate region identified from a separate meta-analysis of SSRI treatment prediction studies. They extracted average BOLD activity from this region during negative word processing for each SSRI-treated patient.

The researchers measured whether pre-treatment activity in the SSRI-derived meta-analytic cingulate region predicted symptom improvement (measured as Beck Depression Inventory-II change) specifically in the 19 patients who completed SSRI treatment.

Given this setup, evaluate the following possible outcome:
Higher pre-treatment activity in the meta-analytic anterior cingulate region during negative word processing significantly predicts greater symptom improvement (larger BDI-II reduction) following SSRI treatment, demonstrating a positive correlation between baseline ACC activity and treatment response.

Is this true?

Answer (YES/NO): NO